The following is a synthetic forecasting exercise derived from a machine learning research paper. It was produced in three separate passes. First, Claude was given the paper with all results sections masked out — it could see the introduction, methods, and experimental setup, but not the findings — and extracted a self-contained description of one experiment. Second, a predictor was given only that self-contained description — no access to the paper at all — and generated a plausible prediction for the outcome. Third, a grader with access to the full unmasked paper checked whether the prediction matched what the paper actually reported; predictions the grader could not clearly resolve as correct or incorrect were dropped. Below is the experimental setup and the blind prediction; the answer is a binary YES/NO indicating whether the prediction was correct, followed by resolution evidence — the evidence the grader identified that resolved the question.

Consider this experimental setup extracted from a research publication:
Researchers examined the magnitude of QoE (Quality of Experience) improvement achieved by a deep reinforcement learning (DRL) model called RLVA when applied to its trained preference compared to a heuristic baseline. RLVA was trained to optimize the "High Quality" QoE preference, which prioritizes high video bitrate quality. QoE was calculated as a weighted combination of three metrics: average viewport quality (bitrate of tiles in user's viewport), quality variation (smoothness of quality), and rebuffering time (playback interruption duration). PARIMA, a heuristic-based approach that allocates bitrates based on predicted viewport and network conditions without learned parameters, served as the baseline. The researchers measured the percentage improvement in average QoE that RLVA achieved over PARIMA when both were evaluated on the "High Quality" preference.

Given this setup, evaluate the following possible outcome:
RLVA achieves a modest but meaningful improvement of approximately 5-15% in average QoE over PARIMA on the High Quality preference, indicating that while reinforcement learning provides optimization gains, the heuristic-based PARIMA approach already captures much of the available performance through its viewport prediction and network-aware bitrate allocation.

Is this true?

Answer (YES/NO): NO